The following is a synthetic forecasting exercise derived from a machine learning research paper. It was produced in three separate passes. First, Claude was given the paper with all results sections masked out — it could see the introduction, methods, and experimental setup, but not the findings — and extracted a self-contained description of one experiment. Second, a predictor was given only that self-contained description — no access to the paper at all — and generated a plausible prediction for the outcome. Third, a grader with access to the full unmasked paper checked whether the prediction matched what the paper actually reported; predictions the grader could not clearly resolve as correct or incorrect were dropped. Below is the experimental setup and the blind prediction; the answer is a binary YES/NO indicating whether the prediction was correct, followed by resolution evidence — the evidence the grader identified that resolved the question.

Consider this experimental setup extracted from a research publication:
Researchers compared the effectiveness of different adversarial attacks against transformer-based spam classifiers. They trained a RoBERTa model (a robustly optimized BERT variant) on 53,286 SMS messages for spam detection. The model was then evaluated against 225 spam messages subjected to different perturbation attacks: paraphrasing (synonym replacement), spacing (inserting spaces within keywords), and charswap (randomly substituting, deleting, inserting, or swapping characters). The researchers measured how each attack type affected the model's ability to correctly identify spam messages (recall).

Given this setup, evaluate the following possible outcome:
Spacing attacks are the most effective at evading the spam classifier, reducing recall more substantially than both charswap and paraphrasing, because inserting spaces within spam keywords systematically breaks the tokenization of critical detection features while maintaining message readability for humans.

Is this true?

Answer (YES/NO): YES